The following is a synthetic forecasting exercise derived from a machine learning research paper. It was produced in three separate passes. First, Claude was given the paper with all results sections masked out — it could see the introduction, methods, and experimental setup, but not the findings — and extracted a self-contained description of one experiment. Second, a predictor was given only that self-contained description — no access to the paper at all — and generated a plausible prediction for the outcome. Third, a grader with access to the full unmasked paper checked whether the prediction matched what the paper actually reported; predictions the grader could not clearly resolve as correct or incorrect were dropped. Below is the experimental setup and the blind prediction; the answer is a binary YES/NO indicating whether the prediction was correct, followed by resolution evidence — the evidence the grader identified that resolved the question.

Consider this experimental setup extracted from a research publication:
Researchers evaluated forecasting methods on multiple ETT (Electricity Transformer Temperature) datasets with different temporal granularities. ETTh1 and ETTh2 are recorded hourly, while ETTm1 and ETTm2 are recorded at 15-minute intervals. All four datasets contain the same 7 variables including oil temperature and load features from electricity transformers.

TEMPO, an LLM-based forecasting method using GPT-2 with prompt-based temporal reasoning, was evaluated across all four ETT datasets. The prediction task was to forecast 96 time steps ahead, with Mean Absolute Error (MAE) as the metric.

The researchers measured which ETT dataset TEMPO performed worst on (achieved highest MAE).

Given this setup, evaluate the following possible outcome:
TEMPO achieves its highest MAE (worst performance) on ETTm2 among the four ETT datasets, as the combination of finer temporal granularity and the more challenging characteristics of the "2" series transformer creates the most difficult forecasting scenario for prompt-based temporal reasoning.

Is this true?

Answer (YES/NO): NO